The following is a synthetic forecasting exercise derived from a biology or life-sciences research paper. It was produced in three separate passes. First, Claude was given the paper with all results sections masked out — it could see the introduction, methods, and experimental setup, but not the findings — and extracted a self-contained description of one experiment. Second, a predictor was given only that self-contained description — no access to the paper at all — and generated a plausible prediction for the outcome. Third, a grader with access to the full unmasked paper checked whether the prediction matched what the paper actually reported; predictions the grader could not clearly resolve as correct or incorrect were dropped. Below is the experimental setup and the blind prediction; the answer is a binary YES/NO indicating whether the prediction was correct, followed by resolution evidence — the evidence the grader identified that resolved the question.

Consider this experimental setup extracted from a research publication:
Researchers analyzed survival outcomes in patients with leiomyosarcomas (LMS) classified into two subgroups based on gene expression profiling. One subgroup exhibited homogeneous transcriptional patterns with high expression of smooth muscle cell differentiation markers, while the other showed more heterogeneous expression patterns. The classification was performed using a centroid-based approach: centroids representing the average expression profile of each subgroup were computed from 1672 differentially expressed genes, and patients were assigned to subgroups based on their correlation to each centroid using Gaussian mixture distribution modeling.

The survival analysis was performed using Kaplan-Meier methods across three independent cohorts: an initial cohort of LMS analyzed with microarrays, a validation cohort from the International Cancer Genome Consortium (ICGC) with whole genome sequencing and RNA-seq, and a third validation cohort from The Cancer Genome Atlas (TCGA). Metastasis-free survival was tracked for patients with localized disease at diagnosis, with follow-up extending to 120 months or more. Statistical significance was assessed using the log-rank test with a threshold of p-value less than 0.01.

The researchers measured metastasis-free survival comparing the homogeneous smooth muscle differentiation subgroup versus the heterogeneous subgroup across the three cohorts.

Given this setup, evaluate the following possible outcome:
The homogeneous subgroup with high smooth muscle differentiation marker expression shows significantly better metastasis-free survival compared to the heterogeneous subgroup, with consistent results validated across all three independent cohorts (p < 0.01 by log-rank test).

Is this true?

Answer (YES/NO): NO